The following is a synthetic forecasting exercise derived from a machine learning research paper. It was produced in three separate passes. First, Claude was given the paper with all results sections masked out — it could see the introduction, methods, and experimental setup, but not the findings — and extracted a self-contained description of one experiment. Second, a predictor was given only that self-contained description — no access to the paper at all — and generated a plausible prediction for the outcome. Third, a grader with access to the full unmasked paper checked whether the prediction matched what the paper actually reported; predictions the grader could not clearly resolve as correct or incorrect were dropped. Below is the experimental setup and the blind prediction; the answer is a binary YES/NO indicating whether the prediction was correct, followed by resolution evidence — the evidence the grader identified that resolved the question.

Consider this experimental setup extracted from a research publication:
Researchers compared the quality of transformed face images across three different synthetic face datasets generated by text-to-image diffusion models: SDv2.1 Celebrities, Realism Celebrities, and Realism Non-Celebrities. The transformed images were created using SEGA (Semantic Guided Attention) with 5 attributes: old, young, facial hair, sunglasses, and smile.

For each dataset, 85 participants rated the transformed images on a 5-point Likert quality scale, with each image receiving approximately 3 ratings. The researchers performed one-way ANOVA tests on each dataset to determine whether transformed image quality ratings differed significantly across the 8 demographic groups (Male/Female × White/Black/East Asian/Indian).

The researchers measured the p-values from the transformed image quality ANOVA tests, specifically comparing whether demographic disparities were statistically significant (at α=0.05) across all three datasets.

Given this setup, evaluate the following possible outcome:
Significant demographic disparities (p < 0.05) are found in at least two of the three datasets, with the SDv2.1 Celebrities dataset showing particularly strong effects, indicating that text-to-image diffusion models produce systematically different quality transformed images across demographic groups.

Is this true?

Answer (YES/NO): NO